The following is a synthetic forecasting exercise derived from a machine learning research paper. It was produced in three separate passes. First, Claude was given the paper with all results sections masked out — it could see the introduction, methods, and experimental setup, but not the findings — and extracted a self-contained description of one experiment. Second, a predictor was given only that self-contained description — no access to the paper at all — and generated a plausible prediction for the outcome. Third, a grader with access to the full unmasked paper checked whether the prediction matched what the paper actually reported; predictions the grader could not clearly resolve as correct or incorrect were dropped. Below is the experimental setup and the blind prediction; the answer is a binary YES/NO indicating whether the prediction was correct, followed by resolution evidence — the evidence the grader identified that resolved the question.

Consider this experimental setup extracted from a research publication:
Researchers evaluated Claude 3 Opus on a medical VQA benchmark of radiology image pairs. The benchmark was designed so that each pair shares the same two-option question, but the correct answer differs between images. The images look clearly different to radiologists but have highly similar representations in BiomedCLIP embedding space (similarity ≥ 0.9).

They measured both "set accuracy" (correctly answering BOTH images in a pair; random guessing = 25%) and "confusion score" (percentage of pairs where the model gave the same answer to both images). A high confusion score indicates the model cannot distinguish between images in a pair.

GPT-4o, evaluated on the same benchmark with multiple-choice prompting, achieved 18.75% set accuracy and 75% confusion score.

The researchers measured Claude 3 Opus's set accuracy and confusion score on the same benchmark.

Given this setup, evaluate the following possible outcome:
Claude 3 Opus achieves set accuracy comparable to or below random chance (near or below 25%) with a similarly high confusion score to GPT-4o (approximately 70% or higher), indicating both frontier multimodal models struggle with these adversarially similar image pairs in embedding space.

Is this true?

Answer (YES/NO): YES